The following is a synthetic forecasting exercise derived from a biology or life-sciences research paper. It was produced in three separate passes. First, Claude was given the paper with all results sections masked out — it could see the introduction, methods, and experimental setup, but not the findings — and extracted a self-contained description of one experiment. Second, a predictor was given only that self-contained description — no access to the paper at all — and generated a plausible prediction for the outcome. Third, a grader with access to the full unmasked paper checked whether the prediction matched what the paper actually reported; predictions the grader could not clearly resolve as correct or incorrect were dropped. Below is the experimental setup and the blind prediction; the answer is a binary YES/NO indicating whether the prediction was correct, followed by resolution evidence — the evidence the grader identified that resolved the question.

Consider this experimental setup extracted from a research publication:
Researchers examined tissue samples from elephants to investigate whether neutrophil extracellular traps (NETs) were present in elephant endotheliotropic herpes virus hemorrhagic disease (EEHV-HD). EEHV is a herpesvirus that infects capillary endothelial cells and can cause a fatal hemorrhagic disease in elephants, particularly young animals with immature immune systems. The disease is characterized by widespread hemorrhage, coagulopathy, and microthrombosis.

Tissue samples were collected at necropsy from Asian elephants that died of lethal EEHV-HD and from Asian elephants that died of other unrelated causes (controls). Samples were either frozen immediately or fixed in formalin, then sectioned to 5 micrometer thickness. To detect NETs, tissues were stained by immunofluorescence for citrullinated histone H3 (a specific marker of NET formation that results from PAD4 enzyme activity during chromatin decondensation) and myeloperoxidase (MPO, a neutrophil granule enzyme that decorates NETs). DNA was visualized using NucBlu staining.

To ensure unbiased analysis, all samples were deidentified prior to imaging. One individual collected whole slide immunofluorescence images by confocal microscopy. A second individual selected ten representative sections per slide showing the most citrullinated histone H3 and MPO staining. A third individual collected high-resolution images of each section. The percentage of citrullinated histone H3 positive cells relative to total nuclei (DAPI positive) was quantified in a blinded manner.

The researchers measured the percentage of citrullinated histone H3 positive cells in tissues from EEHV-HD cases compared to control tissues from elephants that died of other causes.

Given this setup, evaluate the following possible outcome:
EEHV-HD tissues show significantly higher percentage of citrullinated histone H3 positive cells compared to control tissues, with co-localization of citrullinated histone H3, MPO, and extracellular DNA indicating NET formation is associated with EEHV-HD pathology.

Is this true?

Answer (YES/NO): YES